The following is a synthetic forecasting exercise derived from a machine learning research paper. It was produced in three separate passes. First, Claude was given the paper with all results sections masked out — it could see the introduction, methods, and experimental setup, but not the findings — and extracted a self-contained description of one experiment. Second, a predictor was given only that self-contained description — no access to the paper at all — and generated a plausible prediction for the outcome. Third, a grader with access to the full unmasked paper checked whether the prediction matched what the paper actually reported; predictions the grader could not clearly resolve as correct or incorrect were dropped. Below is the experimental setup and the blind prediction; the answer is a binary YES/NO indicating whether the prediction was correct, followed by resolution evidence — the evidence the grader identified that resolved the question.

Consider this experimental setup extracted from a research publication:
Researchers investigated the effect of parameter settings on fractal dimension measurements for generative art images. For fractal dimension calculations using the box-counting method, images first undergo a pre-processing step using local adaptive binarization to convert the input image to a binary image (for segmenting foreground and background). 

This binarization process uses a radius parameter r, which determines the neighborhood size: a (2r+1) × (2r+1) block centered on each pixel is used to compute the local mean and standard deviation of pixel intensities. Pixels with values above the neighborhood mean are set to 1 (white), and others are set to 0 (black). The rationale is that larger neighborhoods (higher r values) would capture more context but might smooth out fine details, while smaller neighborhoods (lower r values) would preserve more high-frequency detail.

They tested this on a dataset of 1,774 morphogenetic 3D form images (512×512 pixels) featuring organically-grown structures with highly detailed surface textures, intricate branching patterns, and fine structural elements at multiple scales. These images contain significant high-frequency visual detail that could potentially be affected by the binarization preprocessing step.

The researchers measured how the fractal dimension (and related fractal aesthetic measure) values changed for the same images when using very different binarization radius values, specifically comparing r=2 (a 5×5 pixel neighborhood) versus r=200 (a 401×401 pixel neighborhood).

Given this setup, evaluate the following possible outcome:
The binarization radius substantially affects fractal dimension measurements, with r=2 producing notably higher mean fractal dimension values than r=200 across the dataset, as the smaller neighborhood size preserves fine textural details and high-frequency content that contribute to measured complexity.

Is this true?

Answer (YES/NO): NO